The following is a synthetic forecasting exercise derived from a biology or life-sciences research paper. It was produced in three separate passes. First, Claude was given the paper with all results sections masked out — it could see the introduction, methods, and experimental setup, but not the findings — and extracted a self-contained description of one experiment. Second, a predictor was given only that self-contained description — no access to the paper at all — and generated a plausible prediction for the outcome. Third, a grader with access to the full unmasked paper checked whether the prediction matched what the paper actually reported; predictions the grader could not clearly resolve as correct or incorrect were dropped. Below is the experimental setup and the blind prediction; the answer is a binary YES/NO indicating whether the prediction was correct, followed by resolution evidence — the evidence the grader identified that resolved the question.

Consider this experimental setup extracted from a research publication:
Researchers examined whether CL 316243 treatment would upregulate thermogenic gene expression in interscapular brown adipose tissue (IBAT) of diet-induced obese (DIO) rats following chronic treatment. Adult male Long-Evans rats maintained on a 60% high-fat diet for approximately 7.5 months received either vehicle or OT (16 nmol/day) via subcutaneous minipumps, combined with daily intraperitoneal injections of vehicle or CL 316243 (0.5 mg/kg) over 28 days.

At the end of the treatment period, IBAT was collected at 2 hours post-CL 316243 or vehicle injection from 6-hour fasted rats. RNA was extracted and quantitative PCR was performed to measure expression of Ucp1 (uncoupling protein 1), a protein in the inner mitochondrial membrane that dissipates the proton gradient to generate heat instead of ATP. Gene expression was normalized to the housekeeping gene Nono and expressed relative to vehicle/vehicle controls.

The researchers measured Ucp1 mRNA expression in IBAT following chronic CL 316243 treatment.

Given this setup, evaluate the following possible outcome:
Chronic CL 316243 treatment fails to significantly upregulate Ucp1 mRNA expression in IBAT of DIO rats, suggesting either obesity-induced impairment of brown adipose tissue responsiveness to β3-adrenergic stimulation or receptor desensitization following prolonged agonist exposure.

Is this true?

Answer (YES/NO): NO